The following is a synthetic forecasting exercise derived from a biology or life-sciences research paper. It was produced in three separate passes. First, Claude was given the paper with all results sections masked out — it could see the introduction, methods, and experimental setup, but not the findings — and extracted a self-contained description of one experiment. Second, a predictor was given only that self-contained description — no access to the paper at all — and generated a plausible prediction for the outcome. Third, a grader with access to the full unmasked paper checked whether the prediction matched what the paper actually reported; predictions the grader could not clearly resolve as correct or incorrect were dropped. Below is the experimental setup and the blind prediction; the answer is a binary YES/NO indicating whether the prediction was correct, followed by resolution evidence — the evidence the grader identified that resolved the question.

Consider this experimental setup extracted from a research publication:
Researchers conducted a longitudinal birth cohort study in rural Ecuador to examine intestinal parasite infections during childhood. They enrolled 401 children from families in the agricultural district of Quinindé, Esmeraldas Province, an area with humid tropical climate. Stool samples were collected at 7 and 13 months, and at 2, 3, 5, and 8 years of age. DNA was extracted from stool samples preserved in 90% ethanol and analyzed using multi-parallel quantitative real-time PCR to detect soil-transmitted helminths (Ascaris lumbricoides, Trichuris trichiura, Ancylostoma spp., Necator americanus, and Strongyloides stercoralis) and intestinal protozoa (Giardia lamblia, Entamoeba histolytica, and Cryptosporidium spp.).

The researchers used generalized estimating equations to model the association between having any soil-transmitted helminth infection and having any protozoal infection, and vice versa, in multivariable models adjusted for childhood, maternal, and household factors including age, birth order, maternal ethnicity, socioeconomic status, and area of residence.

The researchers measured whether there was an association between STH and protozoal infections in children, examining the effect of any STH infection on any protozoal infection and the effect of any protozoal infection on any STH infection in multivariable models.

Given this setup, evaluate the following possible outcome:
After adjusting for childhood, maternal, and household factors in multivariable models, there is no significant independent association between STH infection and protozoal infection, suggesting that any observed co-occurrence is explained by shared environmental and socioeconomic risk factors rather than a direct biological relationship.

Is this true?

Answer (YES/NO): NO